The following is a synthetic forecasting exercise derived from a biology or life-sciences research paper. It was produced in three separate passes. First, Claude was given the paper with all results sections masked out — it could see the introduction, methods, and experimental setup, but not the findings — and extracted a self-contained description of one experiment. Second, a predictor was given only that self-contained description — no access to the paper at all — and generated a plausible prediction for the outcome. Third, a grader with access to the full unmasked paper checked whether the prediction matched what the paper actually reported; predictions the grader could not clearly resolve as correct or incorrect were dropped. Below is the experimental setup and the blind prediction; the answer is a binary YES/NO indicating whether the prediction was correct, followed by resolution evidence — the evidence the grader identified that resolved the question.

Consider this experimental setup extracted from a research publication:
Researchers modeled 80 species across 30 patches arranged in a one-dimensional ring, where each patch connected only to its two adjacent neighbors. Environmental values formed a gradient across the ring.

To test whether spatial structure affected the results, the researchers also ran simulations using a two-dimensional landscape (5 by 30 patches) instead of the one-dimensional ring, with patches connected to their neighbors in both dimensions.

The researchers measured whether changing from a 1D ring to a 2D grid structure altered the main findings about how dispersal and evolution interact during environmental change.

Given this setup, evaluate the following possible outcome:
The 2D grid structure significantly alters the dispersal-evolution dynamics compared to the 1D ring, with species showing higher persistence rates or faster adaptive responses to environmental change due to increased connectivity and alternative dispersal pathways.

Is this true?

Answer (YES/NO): NO